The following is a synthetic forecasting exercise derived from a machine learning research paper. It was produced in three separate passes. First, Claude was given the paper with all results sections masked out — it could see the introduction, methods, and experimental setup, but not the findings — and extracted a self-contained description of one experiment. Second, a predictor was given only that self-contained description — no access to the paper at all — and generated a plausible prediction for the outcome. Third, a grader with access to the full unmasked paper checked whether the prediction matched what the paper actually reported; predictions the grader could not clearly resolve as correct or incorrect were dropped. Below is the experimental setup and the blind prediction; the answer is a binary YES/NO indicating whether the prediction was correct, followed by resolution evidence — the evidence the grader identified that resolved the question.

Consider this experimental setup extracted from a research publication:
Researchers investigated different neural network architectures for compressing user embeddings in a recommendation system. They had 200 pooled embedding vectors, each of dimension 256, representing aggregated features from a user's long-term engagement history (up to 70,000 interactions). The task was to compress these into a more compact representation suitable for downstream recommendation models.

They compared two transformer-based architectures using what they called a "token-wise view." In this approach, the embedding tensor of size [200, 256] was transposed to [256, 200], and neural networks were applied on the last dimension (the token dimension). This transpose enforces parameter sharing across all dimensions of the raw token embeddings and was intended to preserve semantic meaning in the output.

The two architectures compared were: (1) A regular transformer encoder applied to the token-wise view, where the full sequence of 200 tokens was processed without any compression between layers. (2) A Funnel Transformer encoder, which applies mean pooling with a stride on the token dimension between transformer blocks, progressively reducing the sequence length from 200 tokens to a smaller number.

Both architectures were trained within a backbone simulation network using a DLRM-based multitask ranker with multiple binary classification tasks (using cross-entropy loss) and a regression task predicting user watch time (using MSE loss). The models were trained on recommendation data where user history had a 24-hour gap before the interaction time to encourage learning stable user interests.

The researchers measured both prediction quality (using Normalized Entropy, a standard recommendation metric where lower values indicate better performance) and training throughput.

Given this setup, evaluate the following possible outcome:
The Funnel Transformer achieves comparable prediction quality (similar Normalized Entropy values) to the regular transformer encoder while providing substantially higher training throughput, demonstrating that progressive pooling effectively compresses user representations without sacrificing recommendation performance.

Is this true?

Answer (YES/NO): YES